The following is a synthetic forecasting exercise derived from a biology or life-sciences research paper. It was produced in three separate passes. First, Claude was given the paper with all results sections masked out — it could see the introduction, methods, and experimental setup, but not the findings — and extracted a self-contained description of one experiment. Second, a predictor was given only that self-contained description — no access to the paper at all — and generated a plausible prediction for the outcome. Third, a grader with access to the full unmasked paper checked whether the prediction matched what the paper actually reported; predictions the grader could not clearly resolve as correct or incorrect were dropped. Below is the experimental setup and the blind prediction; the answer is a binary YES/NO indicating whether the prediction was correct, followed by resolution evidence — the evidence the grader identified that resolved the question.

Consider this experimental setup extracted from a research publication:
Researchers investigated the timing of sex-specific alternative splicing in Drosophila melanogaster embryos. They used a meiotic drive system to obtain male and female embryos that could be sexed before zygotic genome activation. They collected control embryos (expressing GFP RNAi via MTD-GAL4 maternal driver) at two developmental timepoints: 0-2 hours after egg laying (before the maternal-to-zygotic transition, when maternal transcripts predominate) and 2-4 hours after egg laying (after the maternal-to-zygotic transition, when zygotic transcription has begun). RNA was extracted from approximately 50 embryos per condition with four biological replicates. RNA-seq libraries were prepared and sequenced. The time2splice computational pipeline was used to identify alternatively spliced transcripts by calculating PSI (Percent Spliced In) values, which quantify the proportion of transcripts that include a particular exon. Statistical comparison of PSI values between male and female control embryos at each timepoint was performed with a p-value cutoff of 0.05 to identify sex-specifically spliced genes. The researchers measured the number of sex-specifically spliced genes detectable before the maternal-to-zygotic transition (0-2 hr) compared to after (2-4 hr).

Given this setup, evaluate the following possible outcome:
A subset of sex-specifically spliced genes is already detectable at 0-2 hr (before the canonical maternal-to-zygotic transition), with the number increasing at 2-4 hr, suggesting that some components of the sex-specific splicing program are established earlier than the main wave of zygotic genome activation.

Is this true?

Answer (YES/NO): YES